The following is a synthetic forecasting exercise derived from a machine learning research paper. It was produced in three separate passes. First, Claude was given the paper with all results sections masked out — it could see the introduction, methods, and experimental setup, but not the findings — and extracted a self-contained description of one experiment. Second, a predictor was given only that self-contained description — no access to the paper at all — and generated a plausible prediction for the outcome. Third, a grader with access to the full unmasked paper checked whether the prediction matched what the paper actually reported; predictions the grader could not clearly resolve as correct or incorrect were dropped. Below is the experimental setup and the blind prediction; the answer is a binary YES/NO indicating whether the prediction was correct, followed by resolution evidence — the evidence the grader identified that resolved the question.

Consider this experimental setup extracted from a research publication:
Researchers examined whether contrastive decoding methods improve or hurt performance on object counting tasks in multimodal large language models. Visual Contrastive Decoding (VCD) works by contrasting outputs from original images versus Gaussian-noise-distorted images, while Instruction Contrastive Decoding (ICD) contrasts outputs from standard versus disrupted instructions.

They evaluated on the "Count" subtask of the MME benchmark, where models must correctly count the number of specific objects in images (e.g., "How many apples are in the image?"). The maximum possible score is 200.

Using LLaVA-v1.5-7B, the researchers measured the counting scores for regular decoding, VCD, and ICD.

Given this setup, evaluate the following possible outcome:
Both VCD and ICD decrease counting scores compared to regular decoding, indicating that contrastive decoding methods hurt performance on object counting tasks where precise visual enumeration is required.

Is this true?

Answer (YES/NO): NO